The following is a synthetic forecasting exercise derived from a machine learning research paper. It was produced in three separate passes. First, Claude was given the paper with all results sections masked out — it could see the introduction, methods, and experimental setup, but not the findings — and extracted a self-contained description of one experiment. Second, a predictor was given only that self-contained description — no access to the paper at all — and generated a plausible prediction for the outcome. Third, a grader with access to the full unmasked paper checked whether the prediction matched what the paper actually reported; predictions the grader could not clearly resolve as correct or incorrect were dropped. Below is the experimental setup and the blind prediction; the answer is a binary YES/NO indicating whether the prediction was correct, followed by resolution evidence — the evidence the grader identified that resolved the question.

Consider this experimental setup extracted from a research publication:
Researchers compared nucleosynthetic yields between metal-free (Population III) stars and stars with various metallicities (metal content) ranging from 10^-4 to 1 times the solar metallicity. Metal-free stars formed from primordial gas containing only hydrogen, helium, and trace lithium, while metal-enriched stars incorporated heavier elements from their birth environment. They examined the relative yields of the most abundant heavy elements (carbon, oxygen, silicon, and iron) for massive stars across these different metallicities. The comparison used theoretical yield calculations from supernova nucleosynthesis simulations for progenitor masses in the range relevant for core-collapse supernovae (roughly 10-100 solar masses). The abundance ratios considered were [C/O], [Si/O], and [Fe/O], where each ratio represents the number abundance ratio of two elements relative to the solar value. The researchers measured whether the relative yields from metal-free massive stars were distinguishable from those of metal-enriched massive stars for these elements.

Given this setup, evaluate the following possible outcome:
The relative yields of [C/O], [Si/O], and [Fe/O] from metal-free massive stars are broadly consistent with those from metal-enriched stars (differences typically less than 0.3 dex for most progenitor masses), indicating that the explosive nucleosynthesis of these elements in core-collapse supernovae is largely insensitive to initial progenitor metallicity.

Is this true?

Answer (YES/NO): YES